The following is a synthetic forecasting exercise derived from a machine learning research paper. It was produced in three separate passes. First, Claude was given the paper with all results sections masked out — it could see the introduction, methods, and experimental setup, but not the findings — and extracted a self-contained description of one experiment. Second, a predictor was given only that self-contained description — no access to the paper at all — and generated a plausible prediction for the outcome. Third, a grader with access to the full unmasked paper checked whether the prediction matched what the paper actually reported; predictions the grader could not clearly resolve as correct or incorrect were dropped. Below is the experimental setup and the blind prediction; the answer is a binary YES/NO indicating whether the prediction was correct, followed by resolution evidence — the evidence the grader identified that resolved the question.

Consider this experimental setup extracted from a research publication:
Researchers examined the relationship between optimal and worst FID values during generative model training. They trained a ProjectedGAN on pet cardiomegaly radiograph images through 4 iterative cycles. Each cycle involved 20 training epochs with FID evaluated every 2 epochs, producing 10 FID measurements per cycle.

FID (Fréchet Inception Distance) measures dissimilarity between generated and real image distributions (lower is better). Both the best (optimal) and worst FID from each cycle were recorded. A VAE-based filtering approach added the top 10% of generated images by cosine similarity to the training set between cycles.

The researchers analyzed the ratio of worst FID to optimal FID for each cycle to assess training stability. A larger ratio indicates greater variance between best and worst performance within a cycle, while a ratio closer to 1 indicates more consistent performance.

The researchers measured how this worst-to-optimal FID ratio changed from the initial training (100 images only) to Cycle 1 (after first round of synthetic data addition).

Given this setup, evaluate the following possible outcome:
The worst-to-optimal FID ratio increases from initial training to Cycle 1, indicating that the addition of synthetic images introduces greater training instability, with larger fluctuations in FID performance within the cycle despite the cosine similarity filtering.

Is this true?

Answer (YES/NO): YES